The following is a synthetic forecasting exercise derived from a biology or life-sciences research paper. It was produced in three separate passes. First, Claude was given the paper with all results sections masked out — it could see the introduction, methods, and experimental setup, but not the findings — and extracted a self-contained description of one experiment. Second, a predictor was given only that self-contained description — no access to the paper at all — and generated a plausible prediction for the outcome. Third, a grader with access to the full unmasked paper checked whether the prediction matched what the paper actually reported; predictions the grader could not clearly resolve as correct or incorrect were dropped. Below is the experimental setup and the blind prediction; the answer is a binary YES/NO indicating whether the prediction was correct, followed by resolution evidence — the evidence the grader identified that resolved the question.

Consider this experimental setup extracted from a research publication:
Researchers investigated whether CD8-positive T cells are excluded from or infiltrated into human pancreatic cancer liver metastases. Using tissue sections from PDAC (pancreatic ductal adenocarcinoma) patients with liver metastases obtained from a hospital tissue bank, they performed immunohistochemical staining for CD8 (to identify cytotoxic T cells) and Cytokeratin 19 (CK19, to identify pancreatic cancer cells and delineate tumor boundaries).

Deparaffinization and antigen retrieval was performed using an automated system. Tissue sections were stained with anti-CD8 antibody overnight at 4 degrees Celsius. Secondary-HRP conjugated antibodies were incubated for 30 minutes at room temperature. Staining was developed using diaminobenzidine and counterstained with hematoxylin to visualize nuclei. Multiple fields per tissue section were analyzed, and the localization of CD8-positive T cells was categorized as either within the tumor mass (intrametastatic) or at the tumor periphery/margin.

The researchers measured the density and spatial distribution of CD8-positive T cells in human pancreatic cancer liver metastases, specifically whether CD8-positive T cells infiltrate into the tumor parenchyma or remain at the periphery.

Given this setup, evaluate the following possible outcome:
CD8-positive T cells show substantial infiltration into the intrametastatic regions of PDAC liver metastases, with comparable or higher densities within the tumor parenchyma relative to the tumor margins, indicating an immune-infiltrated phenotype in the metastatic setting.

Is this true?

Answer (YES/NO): NO